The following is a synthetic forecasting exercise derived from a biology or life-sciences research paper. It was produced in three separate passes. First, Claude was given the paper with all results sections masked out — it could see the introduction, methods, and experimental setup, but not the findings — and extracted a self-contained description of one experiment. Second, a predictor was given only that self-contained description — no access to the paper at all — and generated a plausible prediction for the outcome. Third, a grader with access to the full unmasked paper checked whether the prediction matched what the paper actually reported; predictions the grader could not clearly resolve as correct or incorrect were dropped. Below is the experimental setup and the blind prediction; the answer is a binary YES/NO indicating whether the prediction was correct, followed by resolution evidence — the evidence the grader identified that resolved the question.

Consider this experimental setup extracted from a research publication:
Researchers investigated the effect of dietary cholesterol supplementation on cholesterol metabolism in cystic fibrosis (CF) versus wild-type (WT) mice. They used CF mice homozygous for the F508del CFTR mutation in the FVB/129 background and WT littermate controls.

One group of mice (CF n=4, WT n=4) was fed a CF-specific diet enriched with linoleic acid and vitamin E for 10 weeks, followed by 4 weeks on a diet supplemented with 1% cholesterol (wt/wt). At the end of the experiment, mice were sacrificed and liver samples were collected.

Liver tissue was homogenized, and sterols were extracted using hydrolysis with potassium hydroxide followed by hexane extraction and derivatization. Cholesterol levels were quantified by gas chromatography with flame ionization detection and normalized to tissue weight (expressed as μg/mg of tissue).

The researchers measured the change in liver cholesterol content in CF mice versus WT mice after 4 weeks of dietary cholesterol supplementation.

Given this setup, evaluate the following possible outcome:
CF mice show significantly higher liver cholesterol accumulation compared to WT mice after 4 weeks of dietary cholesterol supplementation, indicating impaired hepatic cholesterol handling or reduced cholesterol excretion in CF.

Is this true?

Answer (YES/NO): NO